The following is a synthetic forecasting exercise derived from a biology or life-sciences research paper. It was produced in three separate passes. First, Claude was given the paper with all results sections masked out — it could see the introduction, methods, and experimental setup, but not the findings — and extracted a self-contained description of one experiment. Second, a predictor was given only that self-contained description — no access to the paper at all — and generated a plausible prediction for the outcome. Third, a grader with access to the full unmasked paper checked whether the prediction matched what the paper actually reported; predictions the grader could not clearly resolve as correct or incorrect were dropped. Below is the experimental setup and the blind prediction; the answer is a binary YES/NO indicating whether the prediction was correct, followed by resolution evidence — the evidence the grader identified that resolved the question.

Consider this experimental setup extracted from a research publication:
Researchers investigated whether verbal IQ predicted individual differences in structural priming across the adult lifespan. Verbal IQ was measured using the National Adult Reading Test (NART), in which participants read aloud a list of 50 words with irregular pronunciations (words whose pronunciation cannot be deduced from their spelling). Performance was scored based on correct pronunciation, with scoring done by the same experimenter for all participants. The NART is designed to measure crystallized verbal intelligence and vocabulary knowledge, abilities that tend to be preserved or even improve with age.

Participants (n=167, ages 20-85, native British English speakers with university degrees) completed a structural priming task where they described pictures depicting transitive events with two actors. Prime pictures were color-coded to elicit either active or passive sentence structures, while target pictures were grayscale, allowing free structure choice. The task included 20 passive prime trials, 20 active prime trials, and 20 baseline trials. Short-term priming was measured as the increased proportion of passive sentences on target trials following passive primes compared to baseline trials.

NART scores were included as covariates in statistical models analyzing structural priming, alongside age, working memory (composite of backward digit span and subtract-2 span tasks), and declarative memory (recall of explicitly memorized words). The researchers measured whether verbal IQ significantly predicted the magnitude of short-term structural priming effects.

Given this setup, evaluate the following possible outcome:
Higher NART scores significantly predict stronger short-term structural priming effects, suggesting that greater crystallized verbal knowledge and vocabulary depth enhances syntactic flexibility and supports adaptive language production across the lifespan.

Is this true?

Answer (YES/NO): NO